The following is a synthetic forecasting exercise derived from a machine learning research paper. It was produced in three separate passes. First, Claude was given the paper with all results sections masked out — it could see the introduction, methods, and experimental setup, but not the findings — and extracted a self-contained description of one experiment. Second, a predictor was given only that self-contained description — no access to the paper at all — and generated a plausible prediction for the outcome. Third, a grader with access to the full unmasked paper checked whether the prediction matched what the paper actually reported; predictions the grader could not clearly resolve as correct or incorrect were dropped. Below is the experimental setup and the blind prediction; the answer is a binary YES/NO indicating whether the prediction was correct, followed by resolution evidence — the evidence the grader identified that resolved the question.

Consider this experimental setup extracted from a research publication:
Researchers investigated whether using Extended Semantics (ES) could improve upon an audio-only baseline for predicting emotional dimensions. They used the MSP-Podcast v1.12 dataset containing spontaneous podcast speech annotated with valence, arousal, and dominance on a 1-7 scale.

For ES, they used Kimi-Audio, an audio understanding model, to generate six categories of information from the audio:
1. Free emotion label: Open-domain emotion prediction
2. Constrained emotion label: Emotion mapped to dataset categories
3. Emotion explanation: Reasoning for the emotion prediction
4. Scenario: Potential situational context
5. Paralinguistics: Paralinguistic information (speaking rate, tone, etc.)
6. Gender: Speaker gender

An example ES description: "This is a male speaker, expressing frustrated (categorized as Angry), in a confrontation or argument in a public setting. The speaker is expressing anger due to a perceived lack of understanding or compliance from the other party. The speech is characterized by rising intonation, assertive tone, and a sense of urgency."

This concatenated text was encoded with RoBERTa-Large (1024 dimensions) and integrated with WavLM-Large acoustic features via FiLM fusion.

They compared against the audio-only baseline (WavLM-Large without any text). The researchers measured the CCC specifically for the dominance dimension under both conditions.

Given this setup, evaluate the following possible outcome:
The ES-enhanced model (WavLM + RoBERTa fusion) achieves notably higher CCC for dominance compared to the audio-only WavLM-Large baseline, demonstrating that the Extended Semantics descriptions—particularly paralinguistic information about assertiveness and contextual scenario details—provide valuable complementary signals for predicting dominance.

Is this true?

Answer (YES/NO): YES